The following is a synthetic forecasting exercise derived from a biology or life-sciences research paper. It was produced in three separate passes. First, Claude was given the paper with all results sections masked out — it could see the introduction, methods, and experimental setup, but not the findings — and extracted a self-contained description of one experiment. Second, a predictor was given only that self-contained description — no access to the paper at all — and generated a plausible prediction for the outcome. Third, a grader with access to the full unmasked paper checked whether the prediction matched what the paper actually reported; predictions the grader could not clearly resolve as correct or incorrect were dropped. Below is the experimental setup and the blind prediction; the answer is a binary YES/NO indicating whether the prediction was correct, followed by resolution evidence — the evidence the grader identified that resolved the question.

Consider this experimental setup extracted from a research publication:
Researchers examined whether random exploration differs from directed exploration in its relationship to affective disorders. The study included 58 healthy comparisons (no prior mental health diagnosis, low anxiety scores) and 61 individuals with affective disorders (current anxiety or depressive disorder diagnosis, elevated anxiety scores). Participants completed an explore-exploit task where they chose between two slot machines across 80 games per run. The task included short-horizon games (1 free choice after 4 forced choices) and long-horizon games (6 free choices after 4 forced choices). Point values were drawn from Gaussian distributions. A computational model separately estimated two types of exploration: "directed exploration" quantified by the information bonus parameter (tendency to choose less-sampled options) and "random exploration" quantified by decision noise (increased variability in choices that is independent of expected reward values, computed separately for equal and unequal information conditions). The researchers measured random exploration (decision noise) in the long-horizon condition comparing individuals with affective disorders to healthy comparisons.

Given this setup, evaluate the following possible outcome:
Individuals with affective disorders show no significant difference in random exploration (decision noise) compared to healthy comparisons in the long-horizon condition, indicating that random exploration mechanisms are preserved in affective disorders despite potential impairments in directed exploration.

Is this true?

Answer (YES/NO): YES